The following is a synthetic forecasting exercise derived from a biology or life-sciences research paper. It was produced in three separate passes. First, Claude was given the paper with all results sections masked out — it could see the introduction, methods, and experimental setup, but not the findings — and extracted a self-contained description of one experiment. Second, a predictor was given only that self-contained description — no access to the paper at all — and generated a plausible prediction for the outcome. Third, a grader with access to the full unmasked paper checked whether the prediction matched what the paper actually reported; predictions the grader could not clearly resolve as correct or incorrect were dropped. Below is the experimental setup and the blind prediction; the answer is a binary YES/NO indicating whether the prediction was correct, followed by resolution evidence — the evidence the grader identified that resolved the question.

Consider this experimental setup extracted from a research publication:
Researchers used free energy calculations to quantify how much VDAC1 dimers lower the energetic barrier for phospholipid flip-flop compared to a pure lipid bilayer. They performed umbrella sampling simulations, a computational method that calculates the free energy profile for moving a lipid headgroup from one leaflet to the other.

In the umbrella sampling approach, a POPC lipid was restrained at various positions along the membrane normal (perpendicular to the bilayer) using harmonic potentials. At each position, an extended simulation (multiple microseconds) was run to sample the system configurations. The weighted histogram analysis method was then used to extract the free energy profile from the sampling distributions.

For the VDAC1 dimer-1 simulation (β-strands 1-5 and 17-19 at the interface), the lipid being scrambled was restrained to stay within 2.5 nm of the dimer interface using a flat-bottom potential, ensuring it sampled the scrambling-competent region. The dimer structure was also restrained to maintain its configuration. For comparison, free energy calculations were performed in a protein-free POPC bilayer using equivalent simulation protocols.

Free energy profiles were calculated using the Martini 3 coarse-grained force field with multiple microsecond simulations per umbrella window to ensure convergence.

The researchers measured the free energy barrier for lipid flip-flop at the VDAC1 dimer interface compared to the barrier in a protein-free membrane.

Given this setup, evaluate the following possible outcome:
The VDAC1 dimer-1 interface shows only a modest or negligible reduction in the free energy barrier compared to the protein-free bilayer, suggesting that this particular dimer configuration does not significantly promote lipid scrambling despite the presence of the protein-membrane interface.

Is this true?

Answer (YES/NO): NO